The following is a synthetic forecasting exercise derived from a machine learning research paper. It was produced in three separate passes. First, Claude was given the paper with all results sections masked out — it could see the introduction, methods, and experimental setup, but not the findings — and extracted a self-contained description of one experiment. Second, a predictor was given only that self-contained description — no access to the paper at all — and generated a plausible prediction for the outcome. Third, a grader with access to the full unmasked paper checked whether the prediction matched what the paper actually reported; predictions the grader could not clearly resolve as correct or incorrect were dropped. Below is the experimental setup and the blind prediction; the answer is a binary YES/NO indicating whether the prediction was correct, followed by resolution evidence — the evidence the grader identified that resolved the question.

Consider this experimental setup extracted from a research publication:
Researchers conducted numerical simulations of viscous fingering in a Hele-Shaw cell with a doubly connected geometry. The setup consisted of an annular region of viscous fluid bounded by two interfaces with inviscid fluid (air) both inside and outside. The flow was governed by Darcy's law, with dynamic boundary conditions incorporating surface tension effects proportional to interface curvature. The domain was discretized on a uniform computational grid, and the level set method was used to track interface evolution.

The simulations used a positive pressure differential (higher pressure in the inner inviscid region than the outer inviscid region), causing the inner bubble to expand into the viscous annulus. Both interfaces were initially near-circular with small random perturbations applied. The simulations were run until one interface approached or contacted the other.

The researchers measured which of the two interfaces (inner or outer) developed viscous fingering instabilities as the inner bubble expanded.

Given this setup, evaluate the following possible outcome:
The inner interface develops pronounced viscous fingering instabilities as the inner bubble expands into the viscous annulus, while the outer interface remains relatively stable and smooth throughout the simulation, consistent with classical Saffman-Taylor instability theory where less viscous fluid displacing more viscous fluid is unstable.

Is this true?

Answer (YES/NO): YES